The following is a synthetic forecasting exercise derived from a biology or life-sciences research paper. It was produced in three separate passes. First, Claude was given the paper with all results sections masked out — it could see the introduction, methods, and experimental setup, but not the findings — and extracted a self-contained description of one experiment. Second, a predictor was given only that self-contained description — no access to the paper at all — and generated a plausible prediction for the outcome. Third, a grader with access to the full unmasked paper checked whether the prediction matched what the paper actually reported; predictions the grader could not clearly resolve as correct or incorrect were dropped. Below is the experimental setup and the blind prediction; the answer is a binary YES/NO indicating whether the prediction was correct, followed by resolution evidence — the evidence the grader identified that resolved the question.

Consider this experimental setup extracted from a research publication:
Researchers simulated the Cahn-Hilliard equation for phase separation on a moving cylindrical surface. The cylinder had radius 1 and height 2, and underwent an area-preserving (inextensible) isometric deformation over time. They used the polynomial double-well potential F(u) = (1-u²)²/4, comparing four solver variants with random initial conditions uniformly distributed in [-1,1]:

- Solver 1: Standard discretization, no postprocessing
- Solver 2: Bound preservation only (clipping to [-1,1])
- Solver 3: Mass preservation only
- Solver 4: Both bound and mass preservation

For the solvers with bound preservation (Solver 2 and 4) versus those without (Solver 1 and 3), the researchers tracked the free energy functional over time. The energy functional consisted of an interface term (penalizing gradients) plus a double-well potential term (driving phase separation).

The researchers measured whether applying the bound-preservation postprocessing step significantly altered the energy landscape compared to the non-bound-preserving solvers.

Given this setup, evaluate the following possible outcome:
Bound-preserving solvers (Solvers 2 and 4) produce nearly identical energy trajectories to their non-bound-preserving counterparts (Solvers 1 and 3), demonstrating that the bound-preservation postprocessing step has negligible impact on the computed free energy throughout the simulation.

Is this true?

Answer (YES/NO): YES